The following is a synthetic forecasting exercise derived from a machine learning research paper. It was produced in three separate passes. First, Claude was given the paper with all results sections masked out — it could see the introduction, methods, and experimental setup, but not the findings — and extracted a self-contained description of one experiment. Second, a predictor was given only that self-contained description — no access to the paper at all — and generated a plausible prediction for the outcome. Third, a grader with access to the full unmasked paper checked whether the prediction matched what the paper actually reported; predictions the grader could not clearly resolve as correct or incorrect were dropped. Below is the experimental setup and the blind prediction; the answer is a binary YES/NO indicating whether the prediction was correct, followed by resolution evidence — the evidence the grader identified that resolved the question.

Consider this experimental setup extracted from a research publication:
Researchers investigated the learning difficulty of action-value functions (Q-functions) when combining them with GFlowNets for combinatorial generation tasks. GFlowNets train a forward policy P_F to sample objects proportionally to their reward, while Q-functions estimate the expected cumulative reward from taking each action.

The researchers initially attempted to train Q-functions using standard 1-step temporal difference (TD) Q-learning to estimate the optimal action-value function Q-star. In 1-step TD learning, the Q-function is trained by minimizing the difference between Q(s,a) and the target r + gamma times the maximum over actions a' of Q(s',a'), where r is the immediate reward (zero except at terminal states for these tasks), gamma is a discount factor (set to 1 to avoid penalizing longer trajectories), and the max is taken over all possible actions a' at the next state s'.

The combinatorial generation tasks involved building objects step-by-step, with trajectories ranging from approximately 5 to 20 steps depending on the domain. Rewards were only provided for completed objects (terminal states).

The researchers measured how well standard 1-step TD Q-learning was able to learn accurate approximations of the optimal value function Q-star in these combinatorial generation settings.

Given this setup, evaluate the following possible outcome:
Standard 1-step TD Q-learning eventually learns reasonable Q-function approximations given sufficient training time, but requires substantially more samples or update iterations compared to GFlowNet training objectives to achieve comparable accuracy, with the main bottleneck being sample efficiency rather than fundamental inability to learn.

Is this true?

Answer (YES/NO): NO